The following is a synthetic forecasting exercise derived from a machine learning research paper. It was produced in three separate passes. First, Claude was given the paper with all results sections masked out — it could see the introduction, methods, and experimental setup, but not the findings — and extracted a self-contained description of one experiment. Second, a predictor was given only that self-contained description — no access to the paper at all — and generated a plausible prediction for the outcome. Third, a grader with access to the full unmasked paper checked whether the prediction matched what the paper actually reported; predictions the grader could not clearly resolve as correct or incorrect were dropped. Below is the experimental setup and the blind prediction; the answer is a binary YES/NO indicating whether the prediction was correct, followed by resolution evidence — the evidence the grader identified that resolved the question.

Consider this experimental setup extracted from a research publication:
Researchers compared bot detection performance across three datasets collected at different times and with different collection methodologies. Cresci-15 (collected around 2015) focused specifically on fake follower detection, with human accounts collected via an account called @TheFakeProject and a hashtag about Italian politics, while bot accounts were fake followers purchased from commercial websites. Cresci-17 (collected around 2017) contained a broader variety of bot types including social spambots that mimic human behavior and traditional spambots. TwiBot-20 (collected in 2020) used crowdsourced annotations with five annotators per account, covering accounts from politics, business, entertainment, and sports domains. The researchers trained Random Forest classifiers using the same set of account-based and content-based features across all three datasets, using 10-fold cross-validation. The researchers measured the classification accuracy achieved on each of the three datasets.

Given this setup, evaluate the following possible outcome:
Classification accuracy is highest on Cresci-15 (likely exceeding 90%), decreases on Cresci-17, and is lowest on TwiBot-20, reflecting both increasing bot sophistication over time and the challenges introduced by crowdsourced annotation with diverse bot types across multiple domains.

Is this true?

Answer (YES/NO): YES